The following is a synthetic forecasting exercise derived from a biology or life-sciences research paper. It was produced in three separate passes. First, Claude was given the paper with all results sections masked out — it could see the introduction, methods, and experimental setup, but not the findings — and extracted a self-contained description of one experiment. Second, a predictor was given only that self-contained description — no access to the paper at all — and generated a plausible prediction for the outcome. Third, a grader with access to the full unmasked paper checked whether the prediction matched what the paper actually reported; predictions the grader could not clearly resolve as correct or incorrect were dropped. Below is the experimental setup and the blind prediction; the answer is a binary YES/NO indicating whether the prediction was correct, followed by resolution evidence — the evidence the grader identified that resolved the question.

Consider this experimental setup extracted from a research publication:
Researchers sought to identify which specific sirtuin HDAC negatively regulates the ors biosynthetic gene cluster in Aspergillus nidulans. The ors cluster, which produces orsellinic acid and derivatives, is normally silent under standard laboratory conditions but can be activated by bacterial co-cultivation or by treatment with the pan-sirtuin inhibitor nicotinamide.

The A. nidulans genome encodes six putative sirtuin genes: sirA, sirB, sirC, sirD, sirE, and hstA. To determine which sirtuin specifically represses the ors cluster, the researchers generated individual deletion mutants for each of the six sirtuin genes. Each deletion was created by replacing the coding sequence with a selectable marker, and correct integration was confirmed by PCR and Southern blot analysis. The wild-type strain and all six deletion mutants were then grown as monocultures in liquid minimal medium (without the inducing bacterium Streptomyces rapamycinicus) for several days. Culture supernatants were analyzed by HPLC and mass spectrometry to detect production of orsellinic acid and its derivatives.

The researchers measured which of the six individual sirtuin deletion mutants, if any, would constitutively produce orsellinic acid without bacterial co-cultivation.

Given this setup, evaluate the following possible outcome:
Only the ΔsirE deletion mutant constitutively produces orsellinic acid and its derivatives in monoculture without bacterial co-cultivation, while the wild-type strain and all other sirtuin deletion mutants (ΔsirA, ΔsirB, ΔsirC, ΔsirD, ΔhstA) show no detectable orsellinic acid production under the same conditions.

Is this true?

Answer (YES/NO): YES